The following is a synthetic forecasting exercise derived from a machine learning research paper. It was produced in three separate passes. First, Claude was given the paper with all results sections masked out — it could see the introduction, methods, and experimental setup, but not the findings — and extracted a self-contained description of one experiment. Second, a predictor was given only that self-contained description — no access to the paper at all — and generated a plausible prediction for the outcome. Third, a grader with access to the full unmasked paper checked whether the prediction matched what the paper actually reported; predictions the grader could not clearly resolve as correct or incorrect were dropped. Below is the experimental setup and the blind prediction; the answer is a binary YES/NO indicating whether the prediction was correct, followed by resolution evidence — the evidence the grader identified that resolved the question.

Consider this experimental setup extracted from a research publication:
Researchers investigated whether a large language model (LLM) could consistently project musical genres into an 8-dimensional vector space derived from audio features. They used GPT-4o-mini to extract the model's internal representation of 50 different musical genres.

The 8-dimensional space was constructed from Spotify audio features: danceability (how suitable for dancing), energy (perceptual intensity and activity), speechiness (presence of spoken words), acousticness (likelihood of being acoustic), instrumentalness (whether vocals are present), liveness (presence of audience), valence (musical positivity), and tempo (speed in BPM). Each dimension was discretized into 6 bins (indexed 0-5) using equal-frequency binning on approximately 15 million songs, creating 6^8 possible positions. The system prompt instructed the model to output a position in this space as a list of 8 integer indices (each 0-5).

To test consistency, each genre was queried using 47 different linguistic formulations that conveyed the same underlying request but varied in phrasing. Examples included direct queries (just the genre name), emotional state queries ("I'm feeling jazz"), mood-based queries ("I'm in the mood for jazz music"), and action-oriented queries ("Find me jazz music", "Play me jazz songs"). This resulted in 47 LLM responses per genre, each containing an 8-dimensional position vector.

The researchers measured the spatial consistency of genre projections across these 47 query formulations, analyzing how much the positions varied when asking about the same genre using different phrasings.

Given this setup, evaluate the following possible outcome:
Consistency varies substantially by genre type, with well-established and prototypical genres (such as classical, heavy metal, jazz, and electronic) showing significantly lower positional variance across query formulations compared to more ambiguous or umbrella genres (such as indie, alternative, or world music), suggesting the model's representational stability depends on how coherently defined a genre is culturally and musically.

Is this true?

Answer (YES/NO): NO